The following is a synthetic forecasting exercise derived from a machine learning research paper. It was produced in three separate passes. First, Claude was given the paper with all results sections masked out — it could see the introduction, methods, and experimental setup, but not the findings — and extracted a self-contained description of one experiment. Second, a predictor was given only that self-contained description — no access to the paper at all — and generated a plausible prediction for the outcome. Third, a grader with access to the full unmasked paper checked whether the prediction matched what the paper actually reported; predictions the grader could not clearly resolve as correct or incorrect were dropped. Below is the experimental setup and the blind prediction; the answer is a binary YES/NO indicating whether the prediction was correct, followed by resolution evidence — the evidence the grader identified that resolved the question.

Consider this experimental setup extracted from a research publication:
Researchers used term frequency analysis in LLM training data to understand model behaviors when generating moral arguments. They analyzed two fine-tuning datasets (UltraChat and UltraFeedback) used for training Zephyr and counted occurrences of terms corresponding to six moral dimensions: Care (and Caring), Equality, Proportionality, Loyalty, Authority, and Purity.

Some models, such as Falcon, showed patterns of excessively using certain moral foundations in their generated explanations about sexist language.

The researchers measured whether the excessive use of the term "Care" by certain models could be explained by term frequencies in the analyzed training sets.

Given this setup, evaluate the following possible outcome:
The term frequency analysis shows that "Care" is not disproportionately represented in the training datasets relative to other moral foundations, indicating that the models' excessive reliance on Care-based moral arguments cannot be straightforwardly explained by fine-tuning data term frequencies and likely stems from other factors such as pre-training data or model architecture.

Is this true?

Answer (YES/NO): NO